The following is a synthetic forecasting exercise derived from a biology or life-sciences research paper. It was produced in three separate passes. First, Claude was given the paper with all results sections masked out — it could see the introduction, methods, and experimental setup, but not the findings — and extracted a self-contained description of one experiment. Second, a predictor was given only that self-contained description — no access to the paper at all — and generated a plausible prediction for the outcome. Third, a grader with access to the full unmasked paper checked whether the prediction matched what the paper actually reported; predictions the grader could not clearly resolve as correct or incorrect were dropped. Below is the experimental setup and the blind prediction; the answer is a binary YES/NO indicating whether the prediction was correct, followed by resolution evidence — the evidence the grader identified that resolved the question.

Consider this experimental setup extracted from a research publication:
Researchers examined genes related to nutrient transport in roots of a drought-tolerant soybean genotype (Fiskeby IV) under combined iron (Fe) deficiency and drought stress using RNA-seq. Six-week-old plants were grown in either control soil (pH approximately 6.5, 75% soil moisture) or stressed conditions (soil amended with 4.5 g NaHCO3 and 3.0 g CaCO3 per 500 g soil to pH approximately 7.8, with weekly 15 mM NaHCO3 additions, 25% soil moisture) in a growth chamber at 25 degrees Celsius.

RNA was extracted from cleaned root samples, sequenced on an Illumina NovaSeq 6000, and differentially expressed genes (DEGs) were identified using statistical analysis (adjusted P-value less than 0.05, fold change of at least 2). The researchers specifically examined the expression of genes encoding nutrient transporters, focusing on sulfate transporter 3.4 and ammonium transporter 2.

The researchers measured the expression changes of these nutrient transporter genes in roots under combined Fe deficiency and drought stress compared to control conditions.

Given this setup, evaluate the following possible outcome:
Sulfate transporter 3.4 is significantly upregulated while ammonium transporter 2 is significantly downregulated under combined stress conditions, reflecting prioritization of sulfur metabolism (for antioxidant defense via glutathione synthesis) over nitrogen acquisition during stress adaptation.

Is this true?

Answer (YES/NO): NO